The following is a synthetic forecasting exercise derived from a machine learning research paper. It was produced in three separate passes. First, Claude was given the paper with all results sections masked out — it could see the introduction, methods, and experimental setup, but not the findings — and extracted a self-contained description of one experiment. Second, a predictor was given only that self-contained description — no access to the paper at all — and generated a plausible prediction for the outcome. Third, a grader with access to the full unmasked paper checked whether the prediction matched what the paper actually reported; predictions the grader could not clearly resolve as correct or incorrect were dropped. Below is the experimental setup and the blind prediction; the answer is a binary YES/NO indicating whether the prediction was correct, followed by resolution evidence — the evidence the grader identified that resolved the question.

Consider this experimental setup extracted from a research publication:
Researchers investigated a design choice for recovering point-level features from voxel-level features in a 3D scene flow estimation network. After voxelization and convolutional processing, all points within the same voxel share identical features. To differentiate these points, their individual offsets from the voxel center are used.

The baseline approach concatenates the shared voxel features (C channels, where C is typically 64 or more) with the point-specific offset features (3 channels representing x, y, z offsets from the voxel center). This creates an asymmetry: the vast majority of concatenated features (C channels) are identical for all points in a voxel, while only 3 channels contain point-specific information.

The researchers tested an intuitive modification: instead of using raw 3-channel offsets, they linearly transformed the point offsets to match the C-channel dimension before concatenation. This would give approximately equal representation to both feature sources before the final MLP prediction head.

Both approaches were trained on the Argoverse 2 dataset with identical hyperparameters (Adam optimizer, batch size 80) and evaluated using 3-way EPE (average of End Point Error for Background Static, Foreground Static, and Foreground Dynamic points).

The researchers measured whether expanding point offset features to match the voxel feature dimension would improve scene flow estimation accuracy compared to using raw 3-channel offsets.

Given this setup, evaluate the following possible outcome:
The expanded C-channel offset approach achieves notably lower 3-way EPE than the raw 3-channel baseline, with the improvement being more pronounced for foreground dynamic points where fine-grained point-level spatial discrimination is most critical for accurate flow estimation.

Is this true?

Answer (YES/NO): NO